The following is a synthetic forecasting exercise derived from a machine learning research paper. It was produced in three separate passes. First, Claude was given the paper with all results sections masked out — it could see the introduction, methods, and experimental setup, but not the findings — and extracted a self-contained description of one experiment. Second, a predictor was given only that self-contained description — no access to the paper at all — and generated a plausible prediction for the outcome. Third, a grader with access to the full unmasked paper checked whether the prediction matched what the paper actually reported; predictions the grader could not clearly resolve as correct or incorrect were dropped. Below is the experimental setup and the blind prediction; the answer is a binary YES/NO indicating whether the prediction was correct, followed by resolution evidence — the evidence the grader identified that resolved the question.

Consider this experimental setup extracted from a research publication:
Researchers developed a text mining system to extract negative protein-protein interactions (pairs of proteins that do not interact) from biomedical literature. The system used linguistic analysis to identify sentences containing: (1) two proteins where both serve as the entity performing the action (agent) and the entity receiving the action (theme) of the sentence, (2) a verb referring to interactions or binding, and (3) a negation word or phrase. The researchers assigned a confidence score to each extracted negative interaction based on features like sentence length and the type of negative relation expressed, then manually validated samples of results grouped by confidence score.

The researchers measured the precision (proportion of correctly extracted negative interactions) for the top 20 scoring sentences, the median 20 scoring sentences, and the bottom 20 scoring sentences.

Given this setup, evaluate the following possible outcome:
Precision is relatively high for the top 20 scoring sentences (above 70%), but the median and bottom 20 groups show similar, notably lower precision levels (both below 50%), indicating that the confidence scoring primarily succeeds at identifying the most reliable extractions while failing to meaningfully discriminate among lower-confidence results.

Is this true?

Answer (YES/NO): NO